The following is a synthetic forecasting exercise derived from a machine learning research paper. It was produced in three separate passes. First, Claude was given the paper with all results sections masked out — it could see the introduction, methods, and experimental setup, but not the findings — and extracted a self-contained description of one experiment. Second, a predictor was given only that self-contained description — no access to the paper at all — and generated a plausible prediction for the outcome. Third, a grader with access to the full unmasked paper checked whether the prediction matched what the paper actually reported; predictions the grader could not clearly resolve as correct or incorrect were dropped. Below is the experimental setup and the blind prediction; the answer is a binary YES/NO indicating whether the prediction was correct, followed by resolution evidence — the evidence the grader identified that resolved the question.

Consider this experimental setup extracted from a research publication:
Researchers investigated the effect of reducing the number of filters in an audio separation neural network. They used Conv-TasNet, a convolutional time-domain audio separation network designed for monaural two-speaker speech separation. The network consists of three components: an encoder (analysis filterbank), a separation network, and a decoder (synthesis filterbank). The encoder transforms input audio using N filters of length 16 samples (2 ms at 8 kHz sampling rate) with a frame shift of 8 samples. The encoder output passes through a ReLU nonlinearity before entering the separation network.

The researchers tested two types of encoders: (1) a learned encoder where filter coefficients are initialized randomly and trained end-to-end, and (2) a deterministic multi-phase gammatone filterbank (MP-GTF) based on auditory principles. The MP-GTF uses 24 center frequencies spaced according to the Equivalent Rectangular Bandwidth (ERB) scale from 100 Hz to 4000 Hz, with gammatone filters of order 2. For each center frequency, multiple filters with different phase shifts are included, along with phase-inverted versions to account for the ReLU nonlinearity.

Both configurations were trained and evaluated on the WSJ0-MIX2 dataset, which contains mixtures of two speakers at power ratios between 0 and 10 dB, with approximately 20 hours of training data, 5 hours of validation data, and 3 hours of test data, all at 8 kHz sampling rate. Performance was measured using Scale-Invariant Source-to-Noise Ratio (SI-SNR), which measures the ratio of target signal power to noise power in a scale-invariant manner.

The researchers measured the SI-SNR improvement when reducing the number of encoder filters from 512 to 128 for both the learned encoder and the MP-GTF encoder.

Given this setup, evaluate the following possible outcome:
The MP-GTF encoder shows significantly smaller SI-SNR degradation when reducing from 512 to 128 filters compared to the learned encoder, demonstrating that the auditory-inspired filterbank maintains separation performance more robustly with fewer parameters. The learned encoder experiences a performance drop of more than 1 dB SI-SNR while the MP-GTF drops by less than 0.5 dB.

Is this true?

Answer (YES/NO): NO